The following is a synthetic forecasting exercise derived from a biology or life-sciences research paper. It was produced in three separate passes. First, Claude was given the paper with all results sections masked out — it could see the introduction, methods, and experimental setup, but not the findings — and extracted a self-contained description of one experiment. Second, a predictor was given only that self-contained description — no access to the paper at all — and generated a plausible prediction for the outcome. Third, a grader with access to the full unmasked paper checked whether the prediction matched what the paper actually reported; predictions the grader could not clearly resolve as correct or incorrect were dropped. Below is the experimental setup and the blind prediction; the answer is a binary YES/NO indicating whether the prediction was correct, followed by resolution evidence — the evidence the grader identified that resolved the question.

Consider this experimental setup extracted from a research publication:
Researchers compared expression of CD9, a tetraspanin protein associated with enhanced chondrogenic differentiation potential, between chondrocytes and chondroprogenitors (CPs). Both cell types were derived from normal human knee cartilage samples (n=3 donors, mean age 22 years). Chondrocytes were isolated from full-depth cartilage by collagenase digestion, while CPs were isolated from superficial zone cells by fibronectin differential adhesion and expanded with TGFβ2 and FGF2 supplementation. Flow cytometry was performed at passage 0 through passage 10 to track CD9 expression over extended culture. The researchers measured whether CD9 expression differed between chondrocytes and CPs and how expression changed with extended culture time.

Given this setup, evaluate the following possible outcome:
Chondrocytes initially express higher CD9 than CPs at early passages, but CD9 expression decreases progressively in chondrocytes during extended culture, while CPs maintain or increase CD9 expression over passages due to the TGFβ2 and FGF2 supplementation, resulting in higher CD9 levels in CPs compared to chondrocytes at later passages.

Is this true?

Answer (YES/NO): NO